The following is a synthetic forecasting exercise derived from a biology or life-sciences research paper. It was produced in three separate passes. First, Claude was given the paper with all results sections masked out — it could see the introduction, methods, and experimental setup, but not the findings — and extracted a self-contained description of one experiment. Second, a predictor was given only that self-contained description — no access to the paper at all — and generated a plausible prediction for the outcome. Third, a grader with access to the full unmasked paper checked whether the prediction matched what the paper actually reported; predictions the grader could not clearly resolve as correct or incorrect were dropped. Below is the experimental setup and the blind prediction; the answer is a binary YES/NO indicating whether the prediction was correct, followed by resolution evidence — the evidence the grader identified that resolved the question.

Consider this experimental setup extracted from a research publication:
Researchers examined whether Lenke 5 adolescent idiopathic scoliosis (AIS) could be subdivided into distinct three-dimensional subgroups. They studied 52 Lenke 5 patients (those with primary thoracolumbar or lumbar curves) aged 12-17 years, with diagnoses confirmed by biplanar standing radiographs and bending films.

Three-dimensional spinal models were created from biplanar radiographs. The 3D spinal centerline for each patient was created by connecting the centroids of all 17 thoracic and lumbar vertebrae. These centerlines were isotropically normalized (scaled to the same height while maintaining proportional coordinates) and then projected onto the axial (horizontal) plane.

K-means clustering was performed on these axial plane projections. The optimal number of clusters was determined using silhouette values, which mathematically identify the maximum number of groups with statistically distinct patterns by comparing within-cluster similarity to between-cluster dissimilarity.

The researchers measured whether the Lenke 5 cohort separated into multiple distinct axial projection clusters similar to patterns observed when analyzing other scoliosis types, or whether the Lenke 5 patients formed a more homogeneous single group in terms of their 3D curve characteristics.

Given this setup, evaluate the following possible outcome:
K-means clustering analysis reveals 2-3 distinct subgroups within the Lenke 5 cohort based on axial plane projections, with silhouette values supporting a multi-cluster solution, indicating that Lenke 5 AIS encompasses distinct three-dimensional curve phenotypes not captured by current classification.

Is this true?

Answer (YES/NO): NO